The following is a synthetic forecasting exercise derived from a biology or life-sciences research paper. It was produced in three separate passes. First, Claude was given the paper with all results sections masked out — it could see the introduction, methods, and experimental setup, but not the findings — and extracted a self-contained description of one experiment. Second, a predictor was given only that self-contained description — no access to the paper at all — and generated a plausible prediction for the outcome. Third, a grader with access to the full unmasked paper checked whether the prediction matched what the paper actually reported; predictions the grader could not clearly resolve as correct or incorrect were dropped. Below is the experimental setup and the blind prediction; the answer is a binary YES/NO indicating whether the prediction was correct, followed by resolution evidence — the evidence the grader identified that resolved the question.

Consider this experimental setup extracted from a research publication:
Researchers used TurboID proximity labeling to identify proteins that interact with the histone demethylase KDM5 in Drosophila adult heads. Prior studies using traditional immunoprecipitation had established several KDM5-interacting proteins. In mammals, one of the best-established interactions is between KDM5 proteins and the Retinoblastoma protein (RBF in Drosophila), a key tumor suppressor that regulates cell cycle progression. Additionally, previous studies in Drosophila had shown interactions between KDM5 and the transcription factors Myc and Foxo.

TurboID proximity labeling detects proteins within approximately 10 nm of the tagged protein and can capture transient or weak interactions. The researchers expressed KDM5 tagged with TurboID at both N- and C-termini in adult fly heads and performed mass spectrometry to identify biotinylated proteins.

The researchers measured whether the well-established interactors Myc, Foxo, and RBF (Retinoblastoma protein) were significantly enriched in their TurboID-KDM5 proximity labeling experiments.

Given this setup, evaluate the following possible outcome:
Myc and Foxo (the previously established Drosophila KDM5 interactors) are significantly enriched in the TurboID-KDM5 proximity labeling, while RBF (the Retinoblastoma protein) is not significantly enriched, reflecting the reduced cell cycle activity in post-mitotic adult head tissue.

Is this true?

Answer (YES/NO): NO